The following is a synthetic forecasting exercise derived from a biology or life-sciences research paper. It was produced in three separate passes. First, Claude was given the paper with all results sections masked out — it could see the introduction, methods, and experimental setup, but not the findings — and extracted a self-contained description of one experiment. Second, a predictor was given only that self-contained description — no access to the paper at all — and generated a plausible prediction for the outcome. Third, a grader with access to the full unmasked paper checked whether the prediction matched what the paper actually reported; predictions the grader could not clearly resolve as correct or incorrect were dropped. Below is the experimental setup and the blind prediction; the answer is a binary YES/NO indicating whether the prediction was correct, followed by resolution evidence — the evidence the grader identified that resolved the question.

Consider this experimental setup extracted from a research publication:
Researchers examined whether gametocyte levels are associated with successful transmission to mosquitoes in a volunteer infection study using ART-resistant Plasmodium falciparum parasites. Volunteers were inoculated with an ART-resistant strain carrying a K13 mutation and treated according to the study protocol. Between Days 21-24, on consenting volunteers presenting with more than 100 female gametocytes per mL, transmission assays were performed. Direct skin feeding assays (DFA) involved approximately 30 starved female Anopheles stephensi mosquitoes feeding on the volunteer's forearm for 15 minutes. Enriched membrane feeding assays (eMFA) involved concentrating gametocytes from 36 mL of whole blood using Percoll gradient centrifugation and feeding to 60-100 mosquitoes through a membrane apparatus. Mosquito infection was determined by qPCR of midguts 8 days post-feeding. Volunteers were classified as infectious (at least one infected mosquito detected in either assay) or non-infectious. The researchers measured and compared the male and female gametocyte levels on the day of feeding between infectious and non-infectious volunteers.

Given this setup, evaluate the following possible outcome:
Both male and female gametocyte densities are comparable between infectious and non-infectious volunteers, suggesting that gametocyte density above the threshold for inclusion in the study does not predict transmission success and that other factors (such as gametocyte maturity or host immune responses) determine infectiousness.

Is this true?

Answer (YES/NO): NO